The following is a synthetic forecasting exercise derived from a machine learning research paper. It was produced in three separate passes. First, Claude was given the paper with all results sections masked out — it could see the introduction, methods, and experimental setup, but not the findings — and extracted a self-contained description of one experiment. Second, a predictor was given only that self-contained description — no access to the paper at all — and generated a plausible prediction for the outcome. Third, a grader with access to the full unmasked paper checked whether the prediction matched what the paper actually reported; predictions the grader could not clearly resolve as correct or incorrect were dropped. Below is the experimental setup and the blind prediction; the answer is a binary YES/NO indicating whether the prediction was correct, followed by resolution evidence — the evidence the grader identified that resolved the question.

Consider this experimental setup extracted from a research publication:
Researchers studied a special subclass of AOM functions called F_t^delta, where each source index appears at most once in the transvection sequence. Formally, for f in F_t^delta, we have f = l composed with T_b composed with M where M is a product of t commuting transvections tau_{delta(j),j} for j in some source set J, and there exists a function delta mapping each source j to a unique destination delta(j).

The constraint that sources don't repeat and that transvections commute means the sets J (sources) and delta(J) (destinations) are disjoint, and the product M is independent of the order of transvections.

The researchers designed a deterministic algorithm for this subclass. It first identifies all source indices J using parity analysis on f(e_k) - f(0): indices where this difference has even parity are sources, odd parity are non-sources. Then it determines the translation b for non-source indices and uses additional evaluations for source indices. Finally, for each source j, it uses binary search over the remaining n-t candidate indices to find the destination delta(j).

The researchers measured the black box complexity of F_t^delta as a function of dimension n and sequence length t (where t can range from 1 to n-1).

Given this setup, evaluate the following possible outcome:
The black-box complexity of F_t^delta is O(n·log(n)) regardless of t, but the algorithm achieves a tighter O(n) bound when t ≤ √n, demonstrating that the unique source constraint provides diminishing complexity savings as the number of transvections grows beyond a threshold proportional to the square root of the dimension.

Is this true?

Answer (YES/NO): NO